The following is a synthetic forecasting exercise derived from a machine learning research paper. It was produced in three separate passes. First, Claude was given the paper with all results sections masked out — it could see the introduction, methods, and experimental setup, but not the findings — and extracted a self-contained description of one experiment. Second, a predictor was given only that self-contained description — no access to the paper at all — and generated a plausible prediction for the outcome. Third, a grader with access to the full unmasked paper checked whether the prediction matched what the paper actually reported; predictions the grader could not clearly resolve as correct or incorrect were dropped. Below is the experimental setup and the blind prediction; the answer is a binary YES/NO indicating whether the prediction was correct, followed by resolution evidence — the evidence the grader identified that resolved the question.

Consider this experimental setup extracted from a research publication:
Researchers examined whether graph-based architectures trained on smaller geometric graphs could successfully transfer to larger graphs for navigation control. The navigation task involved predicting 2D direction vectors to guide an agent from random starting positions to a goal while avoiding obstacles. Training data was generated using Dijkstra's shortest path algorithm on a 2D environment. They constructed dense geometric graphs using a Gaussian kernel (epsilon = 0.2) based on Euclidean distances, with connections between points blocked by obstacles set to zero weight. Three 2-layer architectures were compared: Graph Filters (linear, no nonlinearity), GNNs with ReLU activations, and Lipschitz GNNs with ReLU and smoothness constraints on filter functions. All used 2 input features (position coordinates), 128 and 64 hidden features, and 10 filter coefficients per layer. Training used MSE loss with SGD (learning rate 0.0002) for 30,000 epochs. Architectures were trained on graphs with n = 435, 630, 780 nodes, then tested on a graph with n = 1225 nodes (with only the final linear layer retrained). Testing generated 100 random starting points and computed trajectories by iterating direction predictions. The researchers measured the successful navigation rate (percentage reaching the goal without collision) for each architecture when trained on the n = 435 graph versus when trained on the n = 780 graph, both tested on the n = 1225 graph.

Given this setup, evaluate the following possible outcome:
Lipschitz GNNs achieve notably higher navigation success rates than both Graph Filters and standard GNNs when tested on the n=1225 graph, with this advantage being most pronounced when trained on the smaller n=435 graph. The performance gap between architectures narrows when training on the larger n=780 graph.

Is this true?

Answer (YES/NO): NO